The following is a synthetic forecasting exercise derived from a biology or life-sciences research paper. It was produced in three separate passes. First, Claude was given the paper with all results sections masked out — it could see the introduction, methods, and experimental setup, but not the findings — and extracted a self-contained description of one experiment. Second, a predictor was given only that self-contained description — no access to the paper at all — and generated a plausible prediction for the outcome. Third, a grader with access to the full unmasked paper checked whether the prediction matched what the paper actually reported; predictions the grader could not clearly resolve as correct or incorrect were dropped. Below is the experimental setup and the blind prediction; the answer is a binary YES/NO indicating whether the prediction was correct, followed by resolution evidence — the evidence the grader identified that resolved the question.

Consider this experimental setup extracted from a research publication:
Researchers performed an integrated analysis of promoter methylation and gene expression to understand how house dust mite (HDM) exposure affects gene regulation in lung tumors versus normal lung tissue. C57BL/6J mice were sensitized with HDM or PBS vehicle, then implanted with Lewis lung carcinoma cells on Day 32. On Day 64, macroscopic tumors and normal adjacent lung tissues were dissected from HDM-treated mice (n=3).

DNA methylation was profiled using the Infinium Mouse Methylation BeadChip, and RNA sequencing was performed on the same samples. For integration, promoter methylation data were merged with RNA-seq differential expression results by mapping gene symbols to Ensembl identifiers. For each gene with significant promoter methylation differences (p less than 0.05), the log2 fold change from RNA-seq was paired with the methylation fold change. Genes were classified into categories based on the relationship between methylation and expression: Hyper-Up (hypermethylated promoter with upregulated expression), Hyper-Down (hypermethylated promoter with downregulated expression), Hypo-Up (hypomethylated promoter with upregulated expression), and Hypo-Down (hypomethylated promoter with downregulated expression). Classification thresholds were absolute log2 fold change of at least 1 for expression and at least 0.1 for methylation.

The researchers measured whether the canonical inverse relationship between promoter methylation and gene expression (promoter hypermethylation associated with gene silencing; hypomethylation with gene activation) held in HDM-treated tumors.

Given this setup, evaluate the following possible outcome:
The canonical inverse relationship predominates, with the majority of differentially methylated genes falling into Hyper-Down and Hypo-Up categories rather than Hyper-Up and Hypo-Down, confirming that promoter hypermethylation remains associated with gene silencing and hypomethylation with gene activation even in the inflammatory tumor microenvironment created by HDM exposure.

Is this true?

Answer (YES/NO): NO